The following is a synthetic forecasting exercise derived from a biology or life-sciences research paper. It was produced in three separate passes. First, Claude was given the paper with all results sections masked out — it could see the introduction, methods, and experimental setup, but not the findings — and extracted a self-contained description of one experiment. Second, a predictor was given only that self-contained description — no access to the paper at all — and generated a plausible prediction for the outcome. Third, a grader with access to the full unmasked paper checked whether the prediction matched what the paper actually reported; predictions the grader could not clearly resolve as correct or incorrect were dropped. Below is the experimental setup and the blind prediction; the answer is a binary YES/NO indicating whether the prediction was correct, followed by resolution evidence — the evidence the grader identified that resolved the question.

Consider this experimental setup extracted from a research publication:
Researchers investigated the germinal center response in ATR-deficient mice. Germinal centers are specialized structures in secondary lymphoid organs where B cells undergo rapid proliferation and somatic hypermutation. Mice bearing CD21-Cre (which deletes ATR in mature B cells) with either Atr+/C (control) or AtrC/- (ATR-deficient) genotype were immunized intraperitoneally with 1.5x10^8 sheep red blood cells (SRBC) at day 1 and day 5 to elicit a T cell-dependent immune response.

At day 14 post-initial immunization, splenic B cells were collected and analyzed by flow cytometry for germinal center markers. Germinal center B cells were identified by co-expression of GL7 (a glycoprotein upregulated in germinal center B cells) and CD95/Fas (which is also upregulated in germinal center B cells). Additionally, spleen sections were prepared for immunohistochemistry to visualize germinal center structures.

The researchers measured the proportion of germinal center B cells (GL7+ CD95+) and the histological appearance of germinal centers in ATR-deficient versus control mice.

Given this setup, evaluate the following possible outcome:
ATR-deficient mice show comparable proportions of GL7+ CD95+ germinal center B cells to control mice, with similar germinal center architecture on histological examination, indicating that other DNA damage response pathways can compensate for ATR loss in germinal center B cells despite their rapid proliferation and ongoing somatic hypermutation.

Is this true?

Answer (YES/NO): NO